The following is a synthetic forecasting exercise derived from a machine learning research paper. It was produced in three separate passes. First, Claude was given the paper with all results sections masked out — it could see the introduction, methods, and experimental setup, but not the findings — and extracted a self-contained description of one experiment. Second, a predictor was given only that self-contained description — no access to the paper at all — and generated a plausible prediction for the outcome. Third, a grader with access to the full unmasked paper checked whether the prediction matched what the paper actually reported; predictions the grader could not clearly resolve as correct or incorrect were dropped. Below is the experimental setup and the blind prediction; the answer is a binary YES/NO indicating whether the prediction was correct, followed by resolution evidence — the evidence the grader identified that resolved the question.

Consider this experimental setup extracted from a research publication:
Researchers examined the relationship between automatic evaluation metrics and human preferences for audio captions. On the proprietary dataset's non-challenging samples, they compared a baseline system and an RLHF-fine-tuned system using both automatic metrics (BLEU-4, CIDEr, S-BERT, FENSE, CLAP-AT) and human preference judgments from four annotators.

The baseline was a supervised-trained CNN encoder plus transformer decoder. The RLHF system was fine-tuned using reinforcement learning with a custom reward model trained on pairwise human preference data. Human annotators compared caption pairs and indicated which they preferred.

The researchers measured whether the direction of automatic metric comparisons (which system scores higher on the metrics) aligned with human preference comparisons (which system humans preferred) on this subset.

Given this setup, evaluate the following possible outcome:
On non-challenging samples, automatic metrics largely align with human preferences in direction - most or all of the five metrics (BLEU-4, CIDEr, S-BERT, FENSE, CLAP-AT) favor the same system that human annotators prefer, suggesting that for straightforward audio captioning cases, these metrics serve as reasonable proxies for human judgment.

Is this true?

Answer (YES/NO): NO